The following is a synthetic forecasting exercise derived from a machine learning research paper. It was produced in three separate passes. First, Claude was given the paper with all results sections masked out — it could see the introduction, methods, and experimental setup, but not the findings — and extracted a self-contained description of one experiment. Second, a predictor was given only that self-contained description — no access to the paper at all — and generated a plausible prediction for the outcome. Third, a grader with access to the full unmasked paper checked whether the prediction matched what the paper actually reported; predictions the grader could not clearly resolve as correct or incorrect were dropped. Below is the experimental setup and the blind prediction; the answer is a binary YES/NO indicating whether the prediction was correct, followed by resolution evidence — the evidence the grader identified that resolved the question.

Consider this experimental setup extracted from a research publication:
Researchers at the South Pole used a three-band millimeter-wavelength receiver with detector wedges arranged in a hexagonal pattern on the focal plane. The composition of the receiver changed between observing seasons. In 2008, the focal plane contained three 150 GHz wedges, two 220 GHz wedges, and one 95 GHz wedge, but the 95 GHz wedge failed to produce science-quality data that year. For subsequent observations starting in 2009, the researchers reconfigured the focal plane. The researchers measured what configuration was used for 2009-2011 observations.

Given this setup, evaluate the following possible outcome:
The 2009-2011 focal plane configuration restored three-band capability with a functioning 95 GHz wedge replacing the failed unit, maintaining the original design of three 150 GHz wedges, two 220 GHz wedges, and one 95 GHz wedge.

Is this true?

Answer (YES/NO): NO